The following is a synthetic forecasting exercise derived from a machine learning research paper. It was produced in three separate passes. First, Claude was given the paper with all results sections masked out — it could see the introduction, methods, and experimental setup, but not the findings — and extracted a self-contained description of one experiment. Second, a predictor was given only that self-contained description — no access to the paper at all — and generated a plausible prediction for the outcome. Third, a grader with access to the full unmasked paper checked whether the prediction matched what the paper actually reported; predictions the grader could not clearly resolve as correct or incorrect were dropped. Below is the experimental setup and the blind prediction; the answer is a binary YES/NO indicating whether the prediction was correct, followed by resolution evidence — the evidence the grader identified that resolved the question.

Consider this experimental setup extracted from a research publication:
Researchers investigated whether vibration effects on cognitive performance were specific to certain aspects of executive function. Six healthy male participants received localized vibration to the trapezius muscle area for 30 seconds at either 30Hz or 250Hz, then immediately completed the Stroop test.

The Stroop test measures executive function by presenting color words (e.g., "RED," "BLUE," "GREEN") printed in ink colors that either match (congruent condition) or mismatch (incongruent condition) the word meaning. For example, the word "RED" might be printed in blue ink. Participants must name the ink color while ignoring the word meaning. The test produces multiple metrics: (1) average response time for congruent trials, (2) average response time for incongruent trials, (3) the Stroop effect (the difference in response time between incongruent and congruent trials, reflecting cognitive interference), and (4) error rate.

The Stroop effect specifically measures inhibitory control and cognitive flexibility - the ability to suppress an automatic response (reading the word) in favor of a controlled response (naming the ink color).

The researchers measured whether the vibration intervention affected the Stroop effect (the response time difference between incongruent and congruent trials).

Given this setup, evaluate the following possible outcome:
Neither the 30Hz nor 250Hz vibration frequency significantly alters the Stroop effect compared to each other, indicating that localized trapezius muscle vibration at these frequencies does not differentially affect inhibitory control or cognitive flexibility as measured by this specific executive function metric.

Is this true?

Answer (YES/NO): NO